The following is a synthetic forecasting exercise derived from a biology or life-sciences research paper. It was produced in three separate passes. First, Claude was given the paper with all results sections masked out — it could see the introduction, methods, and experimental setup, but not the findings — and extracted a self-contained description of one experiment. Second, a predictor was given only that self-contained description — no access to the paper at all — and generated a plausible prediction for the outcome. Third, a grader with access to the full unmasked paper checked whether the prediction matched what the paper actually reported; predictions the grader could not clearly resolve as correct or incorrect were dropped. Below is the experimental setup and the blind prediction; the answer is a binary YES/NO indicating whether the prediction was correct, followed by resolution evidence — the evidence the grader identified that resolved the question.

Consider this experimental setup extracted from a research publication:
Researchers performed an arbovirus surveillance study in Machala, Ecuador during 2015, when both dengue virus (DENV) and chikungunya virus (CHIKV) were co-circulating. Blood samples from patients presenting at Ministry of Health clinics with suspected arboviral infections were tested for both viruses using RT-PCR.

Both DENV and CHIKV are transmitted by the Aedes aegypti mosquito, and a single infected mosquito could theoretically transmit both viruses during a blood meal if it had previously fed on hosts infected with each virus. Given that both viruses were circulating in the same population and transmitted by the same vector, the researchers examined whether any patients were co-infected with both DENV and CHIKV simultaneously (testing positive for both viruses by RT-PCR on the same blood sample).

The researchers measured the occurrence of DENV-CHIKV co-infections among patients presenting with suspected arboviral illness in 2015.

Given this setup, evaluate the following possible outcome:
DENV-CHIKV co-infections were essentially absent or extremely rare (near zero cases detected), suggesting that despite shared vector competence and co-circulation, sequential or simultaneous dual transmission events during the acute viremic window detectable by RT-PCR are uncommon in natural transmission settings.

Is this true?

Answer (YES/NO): NO